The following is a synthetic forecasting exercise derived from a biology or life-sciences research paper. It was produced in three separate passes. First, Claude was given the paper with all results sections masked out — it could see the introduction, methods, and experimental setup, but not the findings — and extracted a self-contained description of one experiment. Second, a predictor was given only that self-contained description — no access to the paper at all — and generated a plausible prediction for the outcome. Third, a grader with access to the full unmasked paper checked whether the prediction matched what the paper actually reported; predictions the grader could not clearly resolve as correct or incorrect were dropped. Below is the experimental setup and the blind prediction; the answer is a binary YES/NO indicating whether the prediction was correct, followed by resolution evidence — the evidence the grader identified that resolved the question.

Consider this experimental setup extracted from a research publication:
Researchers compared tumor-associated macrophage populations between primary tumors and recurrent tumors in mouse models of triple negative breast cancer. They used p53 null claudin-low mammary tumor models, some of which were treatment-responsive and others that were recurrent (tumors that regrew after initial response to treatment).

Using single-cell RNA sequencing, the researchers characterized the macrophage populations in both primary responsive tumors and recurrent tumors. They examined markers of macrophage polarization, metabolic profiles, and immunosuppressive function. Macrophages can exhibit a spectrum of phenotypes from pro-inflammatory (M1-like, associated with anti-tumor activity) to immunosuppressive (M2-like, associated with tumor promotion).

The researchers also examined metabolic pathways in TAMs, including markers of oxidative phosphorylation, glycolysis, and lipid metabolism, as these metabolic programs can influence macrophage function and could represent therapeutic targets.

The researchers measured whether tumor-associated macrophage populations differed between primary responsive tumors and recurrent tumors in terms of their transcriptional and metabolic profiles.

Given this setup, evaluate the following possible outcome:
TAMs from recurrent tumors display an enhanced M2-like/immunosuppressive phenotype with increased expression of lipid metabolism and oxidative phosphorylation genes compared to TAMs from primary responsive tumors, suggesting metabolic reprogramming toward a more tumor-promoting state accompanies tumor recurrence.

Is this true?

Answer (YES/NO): NO